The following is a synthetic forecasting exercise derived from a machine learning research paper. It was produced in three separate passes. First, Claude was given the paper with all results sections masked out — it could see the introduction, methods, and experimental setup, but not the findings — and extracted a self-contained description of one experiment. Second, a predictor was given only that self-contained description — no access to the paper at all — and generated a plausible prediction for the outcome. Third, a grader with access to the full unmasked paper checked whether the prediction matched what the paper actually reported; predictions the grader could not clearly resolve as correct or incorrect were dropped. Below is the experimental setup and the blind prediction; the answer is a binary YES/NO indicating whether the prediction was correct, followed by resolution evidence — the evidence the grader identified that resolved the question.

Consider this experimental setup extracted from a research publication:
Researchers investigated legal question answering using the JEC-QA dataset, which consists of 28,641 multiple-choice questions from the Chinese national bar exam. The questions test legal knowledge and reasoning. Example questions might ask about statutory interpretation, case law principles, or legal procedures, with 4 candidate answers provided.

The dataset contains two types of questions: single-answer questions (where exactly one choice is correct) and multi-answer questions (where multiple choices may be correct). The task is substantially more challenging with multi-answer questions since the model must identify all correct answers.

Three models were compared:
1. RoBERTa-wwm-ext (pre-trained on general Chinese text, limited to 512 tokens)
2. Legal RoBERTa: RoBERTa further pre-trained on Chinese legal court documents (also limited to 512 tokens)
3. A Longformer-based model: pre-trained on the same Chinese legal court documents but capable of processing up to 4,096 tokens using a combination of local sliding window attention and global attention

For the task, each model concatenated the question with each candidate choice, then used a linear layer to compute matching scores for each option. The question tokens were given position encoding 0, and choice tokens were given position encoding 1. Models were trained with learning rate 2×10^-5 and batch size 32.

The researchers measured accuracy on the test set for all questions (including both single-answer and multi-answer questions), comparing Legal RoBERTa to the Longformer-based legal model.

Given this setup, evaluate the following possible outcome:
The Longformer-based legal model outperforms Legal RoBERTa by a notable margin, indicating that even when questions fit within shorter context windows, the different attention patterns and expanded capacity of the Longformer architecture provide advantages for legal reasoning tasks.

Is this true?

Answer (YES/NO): NO